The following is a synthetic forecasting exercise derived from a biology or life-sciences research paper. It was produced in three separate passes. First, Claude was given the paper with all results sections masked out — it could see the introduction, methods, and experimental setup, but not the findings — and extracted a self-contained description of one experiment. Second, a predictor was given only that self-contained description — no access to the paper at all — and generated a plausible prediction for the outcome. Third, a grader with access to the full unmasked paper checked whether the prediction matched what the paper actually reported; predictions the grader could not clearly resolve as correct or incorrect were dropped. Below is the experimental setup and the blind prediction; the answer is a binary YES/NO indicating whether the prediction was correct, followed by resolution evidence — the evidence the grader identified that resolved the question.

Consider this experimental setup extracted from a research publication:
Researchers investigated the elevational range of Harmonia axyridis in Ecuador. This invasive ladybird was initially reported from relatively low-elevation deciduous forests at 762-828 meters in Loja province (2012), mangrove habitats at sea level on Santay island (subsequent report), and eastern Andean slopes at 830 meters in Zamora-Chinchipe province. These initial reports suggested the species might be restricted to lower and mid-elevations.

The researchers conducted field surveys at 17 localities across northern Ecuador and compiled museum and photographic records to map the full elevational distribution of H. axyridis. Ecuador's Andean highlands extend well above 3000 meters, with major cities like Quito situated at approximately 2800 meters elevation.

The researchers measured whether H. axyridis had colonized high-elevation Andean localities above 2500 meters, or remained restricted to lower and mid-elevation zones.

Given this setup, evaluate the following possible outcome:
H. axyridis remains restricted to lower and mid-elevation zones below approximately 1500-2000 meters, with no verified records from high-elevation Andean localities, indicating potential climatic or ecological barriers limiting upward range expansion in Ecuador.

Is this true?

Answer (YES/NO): NO